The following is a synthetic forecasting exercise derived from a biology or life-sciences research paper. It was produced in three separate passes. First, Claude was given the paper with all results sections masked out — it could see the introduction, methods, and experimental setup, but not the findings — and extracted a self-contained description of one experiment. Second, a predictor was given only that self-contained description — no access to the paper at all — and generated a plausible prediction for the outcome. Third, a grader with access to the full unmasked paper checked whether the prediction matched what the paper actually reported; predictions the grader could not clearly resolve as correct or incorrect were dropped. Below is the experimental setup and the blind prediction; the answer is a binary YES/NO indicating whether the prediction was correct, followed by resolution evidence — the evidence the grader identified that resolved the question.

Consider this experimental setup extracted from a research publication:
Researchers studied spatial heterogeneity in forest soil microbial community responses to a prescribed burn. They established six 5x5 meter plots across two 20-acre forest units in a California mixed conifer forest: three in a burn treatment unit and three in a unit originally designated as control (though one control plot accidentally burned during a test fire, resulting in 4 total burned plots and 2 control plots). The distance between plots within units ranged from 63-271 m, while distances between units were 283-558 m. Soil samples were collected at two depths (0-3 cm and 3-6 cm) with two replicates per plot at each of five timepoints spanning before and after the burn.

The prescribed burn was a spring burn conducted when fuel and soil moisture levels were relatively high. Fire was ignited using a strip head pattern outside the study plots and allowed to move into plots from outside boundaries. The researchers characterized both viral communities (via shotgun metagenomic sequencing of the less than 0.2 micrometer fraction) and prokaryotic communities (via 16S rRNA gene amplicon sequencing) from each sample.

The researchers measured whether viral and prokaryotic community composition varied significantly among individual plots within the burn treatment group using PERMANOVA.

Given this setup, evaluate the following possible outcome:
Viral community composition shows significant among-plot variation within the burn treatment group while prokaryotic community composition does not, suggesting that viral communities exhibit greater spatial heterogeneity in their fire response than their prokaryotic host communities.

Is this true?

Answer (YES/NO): NO